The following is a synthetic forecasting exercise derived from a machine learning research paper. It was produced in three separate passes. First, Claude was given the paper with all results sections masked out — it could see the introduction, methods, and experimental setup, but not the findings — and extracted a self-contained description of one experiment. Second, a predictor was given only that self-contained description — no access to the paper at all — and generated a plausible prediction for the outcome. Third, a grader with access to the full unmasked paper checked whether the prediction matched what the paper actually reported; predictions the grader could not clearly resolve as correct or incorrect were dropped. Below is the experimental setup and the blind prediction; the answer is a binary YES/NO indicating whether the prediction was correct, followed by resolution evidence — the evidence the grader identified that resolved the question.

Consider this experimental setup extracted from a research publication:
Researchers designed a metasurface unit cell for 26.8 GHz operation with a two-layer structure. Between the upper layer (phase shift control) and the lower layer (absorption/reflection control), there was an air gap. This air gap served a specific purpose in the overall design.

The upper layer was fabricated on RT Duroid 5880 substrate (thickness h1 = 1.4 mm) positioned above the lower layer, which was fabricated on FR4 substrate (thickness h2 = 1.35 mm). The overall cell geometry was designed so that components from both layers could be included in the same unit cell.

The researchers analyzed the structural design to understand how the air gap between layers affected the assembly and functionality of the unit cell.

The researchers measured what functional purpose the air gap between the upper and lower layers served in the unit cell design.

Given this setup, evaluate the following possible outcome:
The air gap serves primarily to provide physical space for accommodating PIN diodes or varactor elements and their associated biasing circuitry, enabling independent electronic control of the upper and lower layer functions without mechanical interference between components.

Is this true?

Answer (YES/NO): NO